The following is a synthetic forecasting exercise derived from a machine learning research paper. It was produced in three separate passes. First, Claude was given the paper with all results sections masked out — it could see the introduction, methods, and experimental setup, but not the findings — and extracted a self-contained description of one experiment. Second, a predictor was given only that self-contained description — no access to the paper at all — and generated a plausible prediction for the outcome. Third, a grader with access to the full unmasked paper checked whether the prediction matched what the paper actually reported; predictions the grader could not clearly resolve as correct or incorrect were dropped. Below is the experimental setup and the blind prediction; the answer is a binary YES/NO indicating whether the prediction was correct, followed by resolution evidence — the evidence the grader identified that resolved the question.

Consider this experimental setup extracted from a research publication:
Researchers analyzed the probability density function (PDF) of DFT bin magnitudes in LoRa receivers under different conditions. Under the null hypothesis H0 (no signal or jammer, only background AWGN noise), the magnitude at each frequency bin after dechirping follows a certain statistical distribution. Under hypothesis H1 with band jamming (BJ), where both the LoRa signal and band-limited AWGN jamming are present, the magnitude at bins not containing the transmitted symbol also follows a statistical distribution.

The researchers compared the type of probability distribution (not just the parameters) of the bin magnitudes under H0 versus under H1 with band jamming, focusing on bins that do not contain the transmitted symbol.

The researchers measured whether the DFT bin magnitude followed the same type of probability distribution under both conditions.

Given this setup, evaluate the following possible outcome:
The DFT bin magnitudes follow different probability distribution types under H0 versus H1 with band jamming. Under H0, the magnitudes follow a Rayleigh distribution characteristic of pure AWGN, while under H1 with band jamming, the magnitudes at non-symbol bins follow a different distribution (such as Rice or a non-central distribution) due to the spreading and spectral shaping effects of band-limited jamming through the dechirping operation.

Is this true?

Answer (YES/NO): NO